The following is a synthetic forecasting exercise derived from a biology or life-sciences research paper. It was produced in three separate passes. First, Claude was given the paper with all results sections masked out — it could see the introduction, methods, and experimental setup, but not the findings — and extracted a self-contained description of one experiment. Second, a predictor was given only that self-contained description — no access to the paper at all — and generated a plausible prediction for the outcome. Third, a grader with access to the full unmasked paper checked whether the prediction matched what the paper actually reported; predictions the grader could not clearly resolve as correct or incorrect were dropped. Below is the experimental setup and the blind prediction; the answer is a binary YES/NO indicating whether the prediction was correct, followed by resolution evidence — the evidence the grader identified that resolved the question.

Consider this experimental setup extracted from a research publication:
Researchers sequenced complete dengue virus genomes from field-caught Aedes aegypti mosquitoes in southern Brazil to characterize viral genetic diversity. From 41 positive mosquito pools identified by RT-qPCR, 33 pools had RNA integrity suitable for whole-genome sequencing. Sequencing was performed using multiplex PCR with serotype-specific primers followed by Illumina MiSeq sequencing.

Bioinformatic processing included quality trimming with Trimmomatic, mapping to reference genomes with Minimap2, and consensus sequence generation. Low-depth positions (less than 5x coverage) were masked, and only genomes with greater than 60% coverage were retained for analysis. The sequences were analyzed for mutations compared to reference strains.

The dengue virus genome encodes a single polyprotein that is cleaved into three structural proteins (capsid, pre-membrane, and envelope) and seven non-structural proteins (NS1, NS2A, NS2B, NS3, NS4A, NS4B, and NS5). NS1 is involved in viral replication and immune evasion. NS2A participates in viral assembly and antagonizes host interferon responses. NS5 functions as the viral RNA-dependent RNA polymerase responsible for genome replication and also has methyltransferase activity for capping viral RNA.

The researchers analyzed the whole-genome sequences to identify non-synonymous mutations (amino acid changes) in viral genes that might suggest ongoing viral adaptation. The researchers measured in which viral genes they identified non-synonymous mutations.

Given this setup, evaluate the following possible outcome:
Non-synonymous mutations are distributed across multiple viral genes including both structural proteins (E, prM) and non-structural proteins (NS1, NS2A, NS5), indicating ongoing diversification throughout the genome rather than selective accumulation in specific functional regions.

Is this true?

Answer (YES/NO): NO